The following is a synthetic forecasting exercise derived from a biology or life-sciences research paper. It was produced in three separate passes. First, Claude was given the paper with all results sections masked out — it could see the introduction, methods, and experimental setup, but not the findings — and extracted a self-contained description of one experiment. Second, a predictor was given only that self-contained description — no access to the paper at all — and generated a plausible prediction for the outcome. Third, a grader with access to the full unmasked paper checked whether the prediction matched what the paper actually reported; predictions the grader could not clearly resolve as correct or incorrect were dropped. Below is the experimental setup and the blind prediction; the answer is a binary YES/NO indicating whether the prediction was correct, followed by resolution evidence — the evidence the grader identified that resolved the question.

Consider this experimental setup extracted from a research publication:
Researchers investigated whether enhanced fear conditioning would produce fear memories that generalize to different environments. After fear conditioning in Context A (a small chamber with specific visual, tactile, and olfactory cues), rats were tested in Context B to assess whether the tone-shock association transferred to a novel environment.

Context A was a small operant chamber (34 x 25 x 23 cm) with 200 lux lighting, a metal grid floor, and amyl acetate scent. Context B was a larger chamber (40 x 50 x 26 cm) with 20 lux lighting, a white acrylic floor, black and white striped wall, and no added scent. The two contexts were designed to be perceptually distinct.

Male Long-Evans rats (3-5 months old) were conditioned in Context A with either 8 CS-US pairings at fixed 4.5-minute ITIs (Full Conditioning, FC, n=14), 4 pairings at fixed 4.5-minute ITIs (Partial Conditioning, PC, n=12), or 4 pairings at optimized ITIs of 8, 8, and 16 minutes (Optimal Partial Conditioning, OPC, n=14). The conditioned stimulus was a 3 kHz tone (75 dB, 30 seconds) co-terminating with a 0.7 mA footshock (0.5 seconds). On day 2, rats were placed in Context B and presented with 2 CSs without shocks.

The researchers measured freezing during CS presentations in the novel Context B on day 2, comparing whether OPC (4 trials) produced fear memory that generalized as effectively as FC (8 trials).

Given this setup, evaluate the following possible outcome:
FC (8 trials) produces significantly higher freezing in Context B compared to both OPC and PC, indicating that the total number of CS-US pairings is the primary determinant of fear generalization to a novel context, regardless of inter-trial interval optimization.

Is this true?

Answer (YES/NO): NO